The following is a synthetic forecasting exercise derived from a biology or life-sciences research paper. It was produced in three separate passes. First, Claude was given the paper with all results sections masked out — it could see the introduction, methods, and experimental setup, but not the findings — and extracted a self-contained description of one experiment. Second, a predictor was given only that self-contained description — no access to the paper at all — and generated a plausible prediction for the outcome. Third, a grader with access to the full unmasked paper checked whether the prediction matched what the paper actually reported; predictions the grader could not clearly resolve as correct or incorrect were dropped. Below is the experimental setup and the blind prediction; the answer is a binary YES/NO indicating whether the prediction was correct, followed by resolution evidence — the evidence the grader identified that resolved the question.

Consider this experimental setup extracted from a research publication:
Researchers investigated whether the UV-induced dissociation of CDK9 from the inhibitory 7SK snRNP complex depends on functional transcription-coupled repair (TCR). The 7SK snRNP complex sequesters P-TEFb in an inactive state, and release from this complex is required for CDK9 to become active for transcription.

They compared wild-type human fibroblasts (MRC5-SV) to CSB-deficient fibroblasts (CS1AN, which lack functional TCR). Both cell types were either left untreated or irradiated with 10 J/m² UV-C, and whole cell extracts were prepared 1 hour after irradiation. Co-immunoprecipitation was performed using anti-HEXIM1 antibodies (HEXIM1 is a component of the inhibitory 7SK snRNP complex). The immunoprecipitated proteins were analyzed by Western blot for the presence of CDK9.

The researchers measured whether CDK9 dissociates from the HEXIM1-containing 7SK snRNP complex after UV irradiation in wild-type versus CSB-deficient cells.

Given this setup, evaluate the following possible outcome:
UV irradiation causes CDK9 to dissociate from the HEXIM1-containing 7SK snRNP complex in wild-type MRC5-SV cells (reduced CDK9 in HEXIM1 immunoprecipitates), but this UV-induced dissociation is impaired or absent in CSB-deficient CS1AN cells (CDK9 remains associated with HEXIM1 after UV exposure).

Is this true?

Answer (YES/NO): NO